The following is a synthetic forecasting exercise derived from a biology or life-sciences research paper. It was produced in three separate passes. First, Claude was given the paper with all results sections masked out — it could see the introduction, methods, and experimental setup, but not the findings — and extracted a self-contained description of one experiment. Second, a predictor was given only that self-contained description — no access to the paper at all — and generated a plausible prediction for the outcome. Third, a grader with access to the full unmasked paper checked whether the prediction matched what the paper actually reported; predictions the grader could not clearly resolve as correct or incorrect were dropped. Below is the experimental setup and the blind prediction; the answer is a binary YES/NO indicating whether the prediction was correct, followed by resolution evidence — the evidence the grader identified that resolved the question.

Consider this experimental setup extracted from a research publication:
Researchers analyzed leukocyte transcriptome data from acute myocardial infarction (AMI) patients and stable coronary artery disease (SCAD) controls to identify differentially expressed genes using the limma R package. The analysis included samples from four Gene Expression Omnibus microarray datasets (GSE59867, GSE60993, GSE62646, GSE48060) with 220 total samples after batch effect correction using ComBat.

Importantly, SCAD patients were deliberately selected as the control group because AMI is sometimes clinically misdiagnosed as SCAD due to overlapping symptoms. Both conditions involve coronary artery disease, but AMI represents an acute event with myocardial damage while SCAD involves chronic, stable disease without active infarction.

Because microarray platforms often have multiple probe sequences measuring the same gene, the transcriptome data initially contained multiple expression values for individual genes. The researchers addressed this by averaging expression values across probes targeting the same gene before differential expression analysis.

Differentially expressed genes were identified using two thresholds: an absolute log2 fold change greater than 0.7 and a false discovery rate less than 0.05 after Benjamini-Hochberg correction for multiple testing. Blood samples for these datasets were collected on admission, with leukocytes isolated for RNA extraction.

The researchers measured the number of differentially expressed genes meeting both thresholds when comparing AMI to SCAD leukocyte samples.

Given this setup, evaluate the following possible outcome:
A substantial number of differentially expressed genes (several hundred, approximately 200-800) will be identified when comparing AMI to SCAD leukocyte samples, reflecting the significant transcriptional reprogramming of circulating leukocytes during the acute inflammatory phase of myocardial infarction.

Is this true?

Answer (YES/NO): NO